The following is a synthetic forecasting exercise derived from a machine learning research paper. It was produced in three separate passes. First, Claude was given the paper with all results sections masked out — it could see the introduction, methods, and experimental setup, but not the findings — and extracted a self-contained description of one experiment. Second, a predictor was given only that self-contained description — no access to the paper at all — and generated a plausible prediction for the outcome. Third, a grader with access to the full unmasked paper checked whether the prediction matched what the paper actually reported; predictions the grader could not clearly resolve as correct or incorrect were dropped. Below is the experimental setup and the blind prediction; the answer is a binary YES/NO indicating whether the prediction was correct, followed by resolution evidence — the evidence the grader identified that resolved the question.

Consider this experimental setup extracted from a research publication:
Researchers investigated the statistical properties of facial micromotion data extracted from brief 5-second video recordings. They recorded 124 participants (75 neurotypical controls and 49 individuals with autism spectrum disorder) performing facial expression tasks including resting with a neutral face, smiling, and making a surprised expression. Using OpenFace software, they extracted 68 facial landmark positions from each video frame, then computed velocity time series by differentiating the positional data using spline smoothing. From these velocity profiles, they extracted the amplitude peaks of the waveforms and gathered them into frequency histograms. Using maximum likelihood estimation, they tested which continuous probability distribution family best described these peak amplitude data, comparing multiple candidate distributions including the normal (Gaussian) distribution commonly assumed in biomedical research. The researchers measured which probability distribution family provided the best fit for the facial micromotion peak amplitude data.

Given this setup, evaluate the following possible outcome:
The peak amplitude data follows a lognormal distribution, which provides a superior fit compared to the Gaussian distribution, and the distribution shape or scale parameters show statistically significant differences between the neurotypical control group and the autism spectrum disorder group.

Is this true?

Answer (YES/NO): NO